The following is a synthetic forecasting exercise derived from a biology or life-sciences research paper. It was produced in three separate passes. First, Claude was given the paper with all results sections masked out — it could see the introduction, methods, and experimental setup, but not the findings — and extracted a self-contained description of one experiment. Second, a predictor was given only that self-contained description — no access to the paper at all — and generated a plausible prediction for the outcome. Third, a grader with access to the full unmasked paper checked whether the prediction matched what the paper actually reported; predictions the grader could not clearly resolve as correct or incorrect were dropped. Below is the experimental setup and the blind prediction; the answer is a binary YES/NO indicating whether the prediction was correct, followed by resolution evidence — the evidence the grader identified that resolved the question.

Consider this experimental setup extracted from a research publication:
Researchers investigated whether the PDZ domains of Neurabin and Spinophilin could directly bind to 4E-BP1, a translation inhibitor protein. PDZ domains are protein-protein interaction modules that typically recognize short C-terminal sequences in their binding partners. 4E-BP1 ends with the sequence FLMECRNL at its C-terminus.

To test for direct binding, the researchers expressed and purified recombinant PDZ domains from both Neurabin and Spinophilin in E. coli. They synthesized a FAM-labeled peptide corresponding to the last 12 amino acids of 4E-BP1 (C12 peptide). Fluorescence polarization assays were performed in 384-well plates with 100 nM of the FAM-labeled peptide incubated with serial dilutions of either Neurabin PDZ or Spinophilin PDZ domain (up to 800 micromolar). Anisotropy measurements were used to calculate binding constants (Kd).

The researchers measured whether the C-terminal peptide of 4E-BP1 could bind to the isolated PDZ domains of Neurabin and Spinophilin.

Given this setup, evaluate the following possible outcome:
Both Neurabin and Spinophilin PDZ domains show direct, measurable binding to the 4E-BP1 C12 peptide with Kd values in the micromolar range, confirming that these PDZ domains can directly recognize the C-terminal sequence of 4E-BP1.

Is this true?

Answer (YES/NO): YES